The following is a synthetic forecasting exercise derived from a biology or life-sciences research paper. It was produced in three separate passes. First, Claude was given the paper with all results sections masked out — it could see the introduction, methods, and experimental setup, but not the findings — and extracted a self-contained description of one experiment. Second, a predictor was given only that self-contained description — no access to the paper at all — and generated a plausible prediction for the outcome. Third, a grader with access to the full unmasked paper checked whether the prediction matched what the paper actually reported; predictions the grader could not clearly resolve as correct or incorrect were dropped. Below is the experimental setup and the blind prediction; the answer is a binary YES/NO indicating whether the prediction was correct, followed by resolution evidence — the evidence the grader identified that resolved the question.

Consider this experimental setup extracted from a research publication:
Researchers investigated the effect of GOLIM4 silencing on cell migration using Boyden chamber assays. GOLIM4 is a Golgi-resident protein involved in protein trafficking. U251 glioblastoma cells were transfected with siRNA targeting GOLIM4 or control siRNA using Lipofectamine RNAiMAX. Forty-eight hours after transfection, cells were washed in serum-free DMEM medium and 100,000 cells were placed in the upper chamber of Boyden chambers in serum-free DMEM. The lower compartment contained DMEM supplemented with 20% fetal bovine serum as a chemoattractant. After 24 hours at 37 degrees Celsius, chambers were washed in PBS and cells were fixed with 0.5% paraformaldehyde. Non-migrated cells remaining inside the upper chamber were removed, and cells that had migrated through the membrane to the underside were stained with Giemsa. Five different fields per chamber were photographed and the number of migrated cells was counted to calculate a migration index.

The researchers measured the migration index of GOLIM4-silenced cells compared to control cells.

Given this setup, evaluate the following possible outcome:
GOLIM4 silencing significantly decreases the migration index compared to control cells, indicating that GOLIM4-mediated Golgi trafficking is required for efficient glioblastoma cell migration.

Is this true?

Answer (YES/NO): NO